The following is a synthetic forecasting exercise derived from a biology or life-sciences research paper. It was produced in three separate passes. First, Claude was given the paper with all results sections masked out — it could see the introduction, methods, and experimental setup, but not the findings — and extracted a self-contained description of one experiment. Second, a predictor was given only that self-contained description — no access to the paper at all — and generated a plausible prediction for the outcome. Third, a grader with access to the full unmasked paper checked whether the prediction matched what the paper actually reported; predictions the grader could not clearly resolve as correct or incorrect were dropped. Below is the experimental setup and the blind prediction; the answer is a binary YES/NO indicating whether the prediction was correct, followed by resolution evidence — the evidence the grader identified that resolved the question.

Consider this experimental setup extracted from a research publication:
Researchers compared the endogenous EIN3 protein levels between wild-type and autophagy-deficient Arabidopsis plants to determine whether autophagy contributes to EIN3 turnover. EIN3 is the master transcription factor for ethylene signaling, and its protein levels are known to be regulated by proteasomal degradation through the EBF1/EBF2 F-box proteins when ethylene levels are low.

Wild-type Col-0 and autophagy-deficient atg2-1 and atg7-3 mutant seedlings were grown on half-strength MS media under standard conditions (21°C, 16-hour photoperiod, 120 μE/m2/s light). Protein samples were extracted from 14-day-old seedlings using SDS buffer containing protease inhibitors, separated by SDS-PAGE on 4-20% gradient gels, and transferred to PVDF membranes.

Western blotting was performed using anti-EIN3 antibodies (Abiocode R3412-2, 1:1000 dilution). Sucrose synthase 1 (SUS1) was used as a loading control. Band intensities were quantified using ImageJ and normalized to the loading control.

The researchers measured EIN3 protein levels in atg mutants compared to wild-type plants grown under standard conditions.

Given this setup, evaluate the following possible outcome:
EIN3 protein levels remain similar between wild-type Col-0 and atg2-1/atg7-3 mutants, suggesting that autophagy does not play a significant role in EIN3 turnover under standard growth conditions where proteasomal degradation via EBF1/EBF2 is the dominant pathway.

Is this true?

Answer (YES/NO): NO